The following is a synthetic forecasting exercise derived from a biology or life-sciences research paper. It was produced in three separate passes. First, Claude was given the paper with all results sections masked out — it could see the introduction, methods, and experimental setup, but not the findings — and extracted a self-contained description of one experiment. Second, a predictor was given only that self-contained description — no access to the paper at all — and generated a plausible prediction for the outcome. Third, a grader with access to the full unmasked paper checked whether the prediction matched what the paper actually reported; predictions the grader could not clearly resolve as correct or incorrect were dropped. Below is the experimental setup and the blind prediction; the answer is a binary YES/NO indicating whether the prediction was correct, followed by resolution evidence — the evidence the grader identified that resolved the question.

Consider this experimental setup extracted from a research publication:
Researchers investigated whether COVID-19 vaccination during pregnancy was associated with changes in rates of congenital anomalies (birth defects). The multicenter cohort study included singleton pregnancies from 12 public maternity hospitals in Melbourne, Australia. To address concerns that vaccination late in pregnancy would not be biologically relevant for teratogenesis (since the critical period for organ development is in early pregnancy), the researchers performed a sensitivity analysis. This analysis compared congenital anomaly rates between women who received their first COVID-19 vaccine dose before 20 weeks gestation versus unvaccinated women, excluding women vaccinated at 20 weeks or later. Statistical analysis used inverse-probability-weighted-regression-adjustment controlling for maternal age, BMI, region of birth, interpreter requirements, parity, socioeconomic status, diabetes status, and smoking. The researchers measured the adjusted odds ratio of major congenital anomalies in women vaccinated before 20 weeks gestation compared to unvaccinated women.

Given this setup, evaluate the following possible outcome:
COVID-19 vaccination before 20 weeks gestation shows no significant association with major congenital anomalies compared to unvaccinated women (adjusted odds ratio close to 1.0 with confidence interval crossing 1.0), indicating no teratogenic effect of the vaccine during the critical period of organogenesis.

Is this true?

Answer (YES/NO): YES